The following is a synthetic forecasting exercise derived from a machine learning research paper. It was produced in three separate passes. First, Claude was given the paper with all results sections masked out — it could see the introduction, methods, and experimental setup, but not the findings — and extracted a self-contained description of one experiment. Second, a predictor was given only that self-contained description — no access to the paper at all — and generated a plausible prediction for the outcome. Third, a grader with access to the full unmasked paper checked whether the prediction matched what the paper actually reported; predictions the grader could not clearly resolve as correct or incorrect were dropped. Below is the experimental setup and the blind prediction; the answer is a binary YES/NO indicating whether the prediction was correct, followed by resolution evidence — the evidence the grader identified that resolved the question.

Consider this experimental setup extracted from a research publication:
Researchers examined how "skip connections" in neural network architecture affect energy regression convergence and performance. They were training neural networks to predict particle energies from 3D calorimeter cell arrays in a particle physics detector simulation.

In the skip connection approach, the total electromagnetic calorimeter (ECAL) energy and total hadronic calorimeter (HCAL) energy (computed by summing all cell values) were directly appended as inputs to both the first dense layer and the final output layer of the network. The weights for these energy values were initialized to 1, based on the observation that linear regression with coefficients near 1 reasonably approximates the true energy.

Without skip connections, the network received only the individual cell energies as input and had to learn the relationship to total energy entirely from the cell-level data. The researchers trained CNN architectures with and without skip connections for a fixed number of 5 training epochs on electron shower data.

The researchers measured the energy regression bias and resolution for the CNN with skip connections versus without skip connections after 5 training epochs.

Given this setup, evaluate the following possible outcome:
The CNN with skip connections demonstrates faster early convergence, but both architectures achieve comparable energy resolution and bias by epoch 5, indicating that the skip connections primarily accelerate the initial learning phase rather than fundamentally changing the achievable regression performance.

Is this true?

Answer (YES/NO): NO